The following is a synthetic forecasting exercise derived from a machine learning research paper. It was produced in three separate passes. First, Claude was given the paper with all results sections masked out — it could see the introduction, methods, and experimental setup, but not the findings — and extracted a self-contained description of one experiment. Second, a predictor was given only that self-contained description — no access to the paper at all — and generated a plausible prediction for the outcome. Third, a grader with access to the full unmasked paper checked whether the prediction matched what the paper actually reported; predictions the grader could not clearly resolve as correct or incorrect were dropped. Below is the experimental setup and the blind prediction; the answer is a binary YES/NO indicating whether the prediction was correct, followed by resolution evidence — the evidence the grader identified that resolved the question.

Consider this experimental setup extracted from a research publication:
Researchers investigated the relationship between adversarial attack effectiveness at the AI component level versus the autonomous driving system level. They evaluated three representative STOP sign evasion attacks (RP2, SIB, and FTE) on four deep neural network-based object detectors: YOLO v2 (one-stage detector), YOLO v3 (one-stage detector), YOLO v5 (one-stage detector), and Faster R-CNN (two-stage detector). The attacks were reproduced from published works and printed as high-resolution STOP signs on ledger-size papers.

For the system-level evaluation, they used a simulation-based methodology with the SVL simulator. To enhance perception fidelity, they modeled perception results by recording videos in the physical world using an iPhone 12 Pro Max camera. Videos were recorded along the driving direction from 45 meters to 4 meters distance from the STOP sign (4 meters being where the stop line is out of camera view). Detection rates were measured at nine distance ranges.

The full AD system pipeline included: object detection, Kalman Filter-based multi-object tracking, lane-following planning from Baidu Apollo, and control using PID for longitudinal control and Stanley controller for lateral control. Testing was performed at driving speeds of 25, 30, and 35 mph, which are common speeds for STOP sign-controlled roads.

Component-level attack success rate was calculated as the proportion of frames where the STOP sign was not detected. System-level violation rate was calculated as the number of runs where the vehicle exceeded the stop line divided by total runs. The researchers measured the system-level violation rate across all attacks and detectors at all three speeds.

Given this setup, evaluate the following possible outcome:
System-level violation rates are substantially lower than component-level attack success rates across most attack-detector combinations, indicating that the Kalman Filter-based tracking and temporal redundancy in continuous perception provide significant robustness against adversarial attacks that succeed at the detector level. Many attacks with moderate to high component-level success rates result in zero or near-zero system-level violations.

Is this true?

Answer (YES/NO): YES